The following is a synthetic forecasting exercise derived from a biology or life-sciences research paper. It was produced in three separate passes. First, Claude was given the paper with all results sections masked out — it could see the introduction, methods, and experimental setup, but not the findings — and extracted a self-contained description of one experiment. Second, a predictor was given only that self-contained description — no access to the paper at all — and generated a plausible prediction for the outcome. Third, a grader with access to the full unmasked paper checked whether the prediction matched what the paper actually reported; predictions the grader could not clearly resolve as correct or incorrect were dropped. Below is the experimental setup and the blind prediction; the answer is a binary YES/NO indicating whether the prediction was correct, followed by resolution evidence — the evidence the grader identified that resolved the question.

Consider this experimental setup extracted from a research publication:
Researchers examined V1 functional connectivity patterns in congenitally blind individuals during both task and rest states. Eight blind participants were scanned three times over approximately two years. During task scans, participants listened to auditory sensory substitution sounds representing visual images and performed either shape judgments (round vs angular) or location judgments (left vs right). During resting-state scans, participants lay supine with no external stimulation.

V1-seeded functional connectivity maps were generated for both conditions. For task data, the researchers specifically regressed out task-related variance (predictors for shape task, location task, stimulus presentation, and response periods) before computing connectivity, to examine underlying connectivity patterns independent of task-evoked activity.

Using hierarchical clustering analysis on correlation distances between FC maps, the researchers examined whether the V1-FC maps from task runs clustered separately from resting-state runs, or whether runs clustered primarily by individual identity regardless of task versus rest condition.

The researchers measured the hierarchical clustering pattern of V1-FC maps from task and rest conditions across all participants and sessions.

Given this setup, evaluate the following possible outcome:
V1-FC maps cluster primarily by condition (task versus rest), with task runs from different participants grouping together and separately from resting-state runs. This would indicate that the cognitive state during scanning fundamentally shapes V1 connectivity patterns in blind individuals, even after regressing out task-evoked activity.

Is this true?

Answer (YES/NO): NO